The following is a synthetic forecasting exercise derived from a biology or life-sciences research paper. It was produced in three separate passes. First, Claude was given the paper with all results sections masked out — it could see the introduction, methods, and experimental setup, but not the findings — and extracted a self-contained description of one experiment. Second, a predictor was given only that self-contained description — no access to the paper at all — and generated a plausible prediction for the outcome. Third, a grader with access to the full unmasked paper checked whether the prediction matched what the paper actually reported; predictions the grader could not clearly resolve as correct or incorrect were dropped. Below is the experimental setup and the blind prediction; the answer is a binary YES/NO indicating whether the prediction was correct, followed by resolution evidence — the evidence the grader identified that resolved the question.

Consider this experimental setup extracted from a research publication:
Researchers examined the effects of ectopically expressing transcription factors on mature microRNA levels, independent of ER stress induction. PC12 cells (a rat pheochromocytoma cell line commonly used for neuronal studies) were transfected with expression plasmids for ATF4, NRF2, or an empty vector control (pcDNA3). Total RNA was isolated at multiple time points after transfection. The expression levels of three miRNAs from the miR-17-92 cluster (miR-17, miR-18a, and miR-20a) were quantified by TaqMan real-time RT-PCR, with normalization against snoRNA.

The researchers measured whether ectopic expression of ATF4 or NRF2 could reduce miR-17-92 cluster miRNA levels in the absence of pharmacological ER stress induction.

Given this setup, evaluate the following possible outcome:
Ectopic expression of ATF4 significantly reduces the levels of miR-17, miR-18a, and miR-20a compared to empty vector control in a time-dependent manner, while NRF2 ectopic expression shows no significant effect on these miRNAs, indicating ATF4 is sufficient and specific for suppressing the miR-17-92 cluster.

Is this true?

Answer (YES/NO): NO